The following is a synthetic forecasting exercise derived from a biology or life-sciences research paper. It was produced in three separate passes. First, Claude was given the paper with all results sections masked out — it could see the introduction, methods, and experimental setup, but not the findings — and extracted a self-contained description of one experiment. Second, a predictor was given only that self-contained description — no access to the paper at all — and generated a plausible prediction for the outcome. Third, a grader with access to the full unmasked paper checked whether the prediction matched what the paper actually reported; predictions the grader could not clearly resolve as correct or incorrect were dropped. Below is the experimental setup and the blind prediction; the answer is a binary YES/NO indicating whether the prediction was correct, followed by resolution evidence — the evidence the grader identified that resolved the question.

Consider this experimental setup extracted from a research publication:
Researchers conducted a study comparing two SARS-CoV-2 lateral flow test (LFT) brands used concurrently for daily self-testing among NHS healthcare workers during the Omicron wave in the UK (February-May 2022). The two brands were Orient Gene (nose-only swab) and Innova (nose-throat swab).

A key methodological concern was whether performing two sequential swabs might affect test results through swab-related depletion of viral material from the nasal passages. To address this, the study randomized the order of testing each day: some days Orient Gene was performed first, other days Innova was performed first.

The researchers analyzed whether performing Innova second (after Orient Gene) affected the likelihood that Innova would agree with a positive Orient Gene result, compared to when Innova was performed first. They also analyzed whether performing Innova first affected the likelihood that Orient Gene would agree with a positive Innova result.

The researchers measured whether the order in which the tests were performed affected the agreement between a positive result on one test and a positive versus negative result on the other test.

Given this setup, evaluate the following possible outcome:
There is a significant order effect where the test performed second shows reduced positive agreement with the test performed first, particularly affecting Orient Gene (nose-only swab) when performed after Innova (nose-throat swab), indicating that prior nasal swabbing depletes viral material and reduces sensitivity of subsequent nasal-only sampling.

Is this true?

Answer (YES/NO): NO